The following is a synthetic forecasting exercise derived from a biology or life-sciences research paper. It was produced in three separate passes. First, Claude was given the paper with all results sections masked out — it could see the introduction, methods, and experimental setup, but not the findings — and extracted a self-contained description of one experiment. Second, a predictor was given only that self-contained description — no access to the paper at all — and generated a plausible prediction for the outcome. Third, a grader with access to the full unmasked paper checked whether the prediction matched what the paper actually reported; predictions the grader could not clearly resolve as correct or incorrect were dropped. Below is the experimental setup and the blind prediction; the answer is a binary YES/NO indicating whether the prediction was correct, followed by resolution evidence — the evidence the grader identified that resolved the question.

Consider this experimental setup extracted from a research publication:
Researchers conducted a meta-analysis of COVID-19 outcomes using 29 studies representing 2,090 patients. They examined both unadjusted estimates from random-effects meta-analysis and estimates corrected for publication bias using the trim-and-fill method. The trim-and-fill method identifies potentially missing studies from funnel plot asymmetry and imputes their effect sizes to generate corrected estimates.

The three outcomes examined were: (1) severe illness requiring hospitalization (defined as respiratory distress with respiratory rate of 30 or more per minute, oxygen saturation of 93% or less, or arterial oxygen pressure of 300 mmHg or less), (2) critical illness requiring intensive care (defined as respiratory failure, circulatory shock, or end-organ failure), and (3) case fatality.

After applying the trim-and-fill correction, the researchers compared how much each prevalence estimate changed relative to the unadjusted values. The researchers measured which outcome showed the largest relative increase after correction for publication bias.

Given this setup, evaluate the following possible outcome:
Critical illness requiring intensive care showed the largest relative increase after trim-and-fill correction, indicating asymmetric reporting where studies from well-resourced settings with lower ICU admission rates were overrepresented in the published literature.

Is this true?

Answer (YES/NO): NO